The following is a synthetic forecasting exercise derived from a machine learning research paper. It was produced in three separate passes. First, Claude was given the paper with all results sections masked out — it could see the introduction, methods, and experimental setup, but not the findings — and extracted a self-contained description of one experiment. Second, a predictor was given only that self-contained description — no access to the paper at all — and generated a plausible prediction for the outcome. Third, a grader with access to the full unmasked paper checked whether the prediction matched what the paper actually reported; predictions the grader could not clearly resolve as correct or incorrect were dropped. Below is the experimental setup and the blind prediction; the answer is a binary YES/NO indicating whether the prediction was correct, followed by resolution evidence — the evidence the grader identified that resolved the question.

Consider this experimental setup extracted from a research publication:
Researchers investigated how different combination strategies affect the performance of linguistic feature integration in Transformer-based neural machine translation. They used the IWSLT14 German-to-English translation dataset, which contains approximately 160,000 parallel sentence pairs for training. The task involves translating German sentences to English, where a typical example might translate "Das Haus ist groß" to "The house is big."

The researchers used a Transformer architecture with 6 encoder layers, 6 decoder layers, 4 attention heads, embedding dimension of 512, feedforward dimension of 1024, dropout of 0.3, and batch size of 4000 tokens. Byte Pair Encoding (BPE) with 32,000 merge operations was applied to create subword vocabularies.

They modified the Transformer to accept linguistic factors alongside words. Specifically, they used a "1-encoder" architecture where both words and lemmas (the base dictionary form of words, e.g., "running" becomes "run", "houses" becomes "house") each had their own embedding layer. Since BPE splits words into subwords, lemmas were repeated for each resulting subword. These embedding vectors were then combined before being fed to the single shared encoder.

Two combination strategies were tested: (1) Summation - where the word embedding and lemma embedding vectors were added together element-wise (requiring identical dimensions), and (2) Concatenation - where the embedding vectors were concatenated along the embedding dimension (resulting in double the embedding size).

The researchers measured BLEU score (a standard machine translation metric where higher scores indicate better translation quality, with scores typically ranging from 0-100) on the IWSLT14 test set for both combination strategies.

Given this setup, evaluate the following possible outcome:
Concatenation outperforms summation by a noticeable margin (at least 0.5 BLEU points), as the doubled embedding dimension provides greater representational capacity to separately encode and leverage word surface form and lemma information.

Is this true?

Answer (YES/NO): NO